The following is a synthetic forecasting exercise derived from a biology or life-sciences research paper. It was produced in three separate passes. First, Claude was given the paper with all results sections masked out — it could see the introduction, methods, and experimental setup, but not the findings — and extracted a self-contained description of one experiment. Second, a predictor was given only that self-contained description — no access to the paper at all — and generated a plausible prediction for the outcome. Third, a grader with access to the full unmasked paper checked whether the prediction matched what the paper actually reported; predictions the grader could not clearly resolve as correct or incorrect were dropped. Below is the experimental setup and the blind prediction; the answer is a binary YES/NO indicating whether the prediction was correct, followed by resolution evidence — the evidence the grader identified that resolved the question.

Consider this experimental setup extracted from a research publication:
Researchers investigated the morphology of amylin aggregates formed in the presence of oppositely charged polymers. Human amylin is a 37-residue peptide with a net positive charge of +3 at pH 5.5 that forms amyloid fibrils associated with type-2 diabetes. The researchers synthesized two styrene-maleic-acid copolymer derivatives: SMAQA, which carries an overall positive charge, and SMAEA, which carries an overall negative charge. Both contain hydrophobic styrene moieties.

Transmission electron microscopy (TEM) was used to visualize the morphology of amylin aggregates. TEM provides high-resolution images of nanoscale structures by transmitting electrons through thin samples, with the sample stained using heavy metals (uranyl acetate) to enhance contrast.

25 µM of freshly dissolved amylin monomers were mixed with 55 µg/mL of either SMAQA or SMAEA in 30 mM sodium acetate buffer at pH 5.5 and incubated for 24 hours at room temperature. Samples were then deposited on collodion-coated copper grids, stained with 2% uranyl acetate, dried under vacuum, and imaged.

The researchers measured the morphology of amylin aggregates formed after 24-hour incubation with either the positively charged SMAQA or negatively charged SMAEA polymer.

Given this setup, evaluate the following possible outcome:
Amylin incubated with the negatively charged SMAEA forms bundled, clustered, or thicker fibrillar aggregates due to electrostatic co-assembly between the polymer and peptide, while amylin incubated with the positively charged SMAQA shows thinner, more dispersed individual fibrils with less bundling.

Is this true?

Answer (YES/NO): NO